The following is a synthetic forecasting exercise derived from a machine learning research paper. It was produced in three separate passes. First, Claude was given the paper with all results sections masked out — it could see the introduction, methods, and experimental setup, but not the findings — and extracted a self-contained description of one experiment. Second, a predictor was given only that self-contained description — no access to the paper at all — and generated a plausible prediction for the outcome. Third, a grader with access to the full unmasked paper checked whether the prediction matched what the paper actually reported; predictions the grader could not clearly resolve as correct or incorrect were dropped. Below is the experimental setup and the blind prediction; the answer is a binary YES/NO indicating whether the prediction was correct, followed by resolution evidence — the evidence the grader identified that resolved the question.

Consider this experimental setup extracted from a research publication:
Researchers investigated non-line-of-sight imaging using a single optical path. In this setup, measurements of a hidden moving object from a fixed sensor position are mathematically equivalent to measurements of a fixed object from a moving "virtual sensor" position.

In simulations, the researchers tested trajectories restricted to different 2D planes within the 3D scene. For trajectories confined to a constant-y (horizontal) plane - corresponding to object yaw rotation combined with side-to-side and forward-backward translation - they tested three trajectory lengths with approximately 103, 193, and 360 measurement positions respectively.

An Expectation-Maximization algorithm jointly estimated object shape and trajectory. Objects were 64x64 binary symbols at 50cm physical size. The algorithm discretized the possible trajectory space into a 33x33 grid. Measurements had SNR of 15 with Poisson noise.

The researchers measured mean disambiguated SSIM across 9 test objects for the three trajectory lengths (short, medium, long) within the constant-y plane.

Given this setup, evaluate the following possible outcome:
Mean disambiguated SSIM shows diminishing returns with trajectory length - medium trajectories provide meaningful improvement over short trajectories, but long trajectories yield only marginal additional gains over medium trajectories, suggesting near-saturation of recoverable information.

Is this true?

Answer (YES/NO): YES